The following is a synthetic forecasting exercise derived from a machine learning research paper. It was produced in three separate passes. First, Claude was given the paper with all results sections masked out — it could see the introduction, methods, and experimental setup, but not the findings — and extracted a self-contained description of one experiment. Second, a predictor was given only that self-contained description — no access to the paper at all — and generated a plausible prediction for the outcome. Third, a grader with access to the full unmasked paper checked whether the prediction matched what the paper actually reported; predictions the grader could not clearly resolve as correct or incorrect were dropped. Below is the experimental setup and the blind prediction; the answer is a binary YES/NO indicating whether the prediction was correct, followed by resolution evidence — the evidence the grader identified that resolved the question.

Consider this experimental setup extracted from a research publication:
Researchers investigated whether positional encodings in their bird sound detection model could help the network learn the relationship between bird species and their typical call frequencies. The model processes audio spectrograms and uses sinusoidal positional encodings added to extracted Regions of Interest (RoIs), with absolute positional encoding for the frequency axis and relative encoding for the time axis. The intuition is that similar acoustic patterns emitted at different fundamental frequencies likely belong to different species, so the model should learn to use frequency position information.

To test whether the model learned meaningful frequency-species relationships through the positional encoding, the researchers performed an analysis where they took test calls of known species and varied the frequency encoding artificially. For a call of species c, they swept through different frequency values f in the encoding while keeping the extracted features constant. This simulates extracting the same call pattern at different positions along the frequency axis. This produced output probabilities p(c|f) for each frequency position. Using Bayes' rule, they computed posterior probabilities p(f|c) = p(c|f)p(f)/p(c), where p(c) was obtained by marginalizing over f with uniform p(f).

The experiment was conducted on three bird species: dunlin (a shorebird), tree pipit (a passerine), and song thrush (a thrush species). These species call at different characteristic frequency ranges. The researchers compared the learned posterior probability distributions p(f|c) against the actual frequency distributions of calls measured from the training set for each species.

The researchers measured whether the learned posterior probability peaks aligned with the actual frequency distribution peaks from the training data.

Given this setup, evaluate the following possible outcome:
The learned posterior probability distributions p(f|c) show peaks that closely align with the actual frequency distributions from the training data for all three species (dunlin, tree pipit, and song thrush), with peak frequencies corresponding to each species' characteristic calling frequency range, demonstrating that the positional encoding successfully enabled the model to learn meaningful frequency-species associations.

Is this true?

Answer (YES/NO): YES